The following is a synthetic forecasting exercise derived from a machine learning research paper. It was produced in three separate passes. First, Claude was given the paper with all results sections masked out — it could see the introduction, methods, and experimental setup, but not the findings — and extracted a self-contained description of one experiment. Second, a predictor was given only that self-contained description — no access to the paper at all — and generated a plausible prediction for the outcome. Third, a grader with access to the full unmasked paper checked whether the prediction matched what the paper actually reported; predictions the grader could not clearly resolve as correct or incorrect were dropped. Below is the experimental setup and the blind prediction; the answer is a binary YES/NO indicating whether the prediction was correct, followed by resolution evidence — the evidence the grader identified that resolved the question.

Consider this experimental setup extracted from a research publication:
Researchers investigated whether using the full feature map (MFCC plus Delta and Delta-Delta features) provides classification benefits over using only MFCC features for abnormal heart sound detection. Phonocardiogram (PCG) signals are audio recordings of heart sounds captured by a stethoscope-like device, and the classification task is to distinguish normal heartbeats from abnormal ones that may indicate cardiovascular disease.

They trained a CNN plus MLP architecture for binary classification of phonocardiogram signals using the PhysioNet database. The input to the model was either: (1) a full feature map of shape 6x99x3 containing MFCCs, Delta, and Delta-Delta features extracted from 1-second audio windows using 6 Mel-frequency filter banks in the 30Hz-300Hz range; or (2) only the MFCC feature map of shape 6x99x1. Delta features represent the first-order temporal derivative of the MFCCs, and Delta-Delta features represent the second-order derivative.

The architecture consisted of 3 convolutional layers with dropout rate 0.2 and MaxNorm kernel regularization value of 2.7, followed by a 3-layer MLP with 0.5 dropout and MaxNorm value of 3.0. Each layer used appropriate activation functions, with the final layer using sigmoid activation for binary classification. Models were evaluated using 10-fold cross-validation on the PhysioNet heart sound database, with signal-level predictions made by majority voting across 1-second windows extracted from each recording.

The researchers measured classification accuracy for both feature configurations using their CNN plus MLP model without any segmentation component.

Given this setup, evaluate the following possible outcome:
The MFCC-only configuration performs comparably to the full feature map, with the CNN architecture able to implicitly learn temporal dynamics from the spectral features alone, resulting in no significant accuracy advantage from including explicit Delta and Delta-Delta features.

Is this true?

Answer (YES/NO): YES